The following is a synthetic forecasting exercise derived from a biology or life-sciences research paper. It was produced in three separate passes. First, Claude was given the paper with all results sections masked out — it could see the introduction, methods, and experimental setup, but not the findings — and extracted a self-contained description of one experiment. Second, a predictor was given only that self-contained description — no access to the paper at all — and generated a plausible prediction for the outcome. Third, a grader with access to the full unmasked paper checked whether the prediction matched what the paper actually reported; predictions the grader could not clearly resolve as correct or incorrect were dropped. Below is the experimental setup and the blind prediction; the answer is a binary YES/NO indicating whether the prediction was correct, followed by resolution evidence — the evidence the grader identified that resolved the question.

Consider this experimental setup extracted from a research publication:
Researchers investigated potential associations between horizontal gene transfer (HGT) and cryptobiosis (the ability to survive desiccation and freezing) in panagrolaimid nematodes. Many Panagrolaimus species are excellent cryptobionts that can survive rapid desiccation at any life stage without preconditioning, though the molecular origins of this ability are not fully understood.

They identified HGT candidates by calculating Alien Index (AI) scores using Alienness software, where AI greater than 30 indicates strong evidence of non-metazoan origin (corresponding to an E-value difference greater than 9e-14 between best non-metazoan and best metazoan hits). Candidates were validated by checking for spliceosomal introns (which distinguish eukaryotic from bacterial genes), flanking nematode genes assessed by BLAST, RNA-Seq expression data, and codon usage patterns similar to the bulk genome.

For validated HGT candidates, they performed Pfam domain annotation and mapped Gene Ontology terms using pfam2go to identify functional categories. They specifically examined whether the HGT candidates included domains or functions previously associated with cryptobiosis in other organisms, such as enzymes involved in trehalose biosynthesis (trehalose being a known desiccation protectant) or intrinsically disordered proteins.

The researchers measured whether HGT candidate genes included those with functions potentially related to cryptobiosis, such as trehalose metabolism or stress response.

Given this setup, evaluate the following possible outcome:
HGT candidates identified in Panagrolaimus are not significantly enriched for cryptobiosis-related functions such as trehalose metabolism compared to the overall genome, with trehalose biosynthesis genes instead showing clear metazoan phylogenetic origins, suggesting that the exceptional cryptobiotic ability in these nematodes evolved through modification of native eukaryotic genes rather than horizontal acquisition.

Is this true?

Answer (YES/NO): NO